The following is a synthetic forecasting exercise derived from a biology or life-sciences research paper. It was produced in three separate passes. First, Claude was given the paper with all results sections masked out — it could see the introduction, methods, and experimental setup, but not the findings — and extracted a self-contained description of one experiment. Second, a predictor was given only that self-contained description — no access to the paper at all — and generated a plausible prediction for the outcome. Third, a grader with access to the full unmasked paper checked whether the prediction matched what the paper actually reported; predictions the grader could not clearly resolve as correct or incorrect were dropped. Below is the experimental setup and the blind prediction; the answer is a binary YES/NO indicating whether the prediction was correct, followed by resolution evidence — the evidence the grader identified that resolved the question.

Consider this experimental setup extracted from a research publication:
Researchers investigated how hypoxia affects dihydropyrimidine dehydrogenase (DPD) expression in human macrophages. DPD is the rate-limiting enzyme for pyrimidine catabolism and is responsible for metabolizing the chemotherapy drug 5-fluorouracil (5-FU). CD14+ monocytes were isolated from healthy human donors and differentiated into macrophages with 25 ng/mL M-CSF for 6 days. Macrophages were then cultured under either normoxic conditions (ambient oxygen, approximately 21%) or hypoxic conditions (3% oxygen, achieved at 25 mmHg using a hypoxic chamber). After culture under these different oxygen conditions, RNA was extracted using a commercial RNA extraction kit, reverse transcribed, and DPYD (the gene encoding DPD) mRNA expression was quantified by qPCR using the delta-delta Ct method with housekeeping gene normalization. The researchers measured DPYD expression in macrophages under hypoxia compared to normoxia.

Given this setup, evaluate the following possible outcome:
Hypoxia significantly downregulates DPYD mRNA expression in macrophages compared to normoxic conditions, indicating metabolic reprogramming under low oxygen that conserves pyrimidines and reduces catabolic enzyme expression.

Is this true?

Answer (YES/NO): NO